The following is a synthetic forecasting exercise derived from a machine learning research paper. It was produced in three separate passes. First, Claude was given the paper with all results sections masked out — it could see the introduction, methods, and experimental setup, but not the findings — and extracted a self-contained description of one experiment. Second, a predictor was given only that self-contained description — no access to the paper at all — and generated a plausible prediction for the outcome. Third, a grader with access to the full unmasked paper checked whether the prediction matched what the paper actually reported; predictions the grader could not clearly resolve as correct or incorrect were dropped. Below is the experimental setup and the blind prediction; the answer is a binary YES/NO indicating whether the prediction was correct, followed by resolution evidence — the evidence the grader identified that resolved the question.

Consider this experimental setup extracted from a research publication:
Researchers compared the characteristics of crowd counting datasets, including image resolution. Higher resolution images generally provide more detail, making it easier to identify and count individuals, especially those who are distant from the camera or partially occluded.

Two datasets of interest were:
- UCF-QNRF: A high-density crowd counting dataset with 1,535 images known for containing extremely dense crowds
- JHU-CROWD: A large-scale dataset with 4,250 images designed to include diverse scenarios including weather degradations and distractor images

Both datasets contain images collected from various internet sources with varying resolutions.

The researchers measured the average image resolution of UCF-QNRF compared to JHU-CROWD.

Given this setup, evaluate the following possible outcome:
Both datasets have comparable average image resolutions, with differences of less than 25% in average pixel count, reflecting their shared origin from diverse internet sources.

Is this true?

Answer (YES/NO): NO